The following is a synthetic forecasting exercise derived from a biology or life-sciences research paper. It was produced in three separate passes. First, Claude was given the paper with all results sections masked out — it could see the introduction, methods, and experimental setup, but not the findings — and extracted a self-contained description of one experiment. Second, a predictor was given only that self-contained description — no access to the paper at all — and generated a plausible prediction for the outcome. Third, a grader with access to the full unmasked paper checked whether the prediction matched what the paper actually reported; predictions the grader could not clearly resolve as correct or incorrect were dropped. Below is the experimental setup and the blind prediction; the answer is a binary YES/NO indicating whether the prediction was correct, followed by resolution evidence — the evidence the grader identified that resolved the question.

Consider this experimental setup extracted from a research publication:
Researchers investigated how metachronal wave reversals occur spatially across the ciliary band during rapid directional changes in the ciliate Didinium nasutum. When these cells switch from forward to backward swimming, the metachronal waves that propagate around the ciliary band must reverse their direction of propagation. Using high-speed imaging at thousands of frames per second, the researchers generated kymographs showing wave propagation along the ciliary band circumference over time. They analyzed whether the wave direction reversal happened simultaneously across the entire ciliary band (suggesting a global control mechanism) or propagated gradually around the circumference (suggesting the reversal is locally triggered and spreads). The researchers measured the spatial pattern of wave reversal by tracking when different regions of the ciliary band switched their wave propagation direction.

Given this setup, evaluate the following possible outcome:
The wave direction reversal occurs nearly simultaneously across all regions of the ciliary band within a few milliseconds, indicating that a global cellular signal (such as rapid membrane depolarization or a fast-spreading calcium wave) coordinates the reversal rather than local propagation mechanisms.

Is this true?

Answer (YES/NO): NO